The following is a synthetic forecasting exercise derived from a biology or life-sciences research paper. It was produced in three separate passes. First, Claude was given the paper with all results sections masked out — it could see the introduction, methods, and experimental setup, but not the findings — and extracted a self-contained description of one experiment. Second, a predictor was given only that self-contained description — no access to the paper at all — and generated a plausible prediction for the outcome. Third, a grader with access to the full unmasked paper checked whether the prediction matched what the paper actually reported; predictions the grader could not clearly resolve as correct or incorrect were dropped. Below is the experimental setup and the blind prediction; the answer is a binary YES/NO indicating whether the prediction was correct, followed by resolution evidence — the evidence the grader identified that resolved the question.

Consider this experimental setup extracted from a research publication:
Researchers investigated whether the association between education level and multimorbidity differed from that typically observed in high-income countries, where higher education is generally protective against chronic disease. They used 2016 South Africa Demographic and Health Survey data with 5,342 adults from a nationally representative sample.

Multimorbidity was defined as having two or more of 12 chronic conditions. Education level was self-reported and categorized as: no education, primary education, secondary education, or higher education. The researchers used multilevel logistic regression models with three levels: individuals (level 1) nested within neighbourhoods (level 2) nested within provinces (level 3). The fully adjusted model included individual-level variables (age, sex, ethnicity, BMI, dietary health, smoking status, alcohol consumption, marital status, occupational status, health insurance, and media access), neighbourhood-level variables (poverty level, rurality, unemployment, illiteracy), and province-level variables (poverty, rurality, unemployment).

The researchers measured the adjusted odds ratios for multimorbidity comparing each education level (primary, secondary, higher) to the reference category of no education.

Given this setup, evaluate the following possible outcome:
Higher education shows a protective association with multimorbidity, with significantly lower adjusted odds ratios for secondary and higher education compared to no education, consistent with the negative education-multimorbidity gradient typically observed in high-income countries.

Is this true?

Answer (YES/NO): NO